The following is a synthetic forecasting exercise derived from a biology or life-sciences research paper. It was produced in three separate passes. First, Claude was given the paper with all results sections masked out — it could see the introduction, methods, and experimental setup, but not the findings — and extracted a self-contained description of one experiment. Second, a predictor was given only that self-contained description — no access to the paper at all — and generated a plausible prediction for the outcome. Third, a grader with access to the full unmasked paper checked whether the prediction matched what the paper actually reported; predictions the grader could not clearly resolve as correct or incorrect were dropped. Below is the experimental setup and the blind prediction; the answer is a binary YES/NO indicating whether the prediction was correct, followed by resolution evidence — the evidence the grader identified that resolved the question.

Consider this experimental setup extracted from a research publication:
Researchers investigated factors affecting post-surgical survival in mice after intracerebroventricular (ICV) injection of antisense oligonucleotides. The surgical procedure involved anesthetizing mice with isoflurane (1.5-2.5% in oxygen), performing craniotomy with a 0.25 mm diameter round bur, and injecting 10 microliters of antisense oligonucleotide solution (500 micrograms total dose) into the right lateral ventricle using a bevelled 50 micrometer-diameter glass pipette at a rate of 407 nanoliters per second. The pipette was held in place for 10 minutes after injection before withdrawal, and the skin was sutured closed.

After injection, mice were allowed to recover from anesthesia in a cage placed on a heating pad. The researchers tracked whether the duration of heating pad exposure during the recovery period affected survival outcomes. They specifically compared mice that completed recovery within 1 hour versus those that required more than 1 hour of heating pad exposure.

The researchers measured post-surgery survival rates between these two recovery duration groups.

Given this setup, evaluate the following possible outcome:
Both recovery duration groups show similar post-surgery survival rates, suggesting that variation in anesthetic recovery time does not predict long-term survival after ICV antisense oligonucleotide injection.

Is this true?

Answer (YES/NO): NO